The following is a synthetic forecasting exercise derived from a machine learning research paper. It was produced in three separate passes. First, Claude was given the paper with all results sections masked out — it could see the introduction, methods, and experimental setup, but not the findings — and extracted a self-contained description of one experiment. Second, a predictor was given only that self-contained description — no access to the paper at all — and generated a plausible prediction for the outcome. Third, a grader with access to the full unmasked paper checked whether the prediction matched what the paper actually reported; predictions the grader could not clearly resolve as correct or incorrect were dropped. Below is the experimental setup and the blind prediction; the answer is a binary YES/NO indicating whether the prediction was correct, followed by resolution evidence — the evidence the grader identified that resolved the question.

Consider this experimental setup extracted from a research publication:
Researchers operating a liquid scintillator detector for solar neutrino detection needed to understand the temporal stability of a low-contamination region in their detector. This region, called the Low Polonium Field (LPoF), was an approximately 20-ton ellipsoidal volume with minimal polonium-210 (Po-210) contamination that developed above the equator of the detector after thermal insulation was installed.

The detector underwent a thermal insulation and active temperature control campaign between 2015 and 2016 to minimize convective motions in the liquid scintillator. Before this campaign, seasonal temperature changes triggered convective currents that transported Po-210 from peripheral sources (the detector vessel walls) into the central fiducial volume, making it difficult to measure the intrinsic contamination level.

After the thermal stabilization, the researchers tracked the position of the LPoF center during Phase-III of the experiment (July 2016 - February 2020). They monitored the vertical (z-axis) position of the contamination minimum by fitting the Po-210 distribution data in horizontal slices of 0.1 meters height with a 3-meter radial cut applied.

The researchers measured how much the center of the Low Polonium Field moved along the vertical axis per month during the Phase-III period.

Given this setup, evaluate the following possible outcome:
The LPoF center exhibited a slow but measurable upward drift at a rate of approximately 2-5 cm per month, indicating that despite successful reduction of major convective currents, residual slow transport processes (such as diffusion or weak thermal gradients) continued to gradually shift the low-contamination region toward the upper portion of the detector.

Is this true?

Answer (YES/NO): NO